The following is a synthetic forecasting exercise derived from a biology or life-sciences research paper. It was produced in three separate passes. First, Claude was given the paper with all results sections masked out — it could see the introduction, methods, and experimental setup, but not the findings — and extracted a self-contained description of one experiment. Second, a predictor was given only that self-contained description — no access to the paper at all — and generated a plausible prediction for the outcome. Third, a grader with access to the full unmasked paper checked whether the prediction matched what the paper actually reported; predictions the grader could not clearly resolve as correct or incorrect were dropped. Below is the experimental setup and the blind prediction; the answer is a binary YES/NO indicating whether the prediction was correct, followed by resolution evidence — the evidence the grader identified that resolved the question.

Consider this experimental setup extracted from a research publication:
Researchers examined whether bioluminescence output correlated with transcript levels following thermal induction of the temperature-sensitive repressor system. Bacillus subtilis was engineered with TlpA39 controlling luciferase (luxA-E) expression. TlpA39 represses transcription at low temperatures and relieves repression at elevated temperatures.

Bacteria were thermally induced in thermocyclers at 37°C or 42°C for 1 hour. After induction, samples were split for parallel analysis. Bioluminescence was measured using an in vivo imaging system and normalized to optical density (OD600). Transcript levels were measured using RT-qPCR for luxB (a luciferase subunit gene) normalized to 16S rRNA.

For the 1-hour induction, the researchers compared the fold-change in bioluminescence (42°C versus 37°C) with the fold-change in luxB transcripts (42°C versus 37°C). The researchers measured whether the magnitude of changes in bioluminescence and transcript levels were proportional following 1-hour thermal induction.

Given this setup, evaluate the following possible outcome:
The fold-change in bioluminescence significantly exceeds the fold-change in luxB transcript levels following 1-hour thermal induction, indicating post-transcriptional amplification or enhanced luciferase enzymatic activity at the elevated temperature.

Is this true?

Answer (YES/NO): NO